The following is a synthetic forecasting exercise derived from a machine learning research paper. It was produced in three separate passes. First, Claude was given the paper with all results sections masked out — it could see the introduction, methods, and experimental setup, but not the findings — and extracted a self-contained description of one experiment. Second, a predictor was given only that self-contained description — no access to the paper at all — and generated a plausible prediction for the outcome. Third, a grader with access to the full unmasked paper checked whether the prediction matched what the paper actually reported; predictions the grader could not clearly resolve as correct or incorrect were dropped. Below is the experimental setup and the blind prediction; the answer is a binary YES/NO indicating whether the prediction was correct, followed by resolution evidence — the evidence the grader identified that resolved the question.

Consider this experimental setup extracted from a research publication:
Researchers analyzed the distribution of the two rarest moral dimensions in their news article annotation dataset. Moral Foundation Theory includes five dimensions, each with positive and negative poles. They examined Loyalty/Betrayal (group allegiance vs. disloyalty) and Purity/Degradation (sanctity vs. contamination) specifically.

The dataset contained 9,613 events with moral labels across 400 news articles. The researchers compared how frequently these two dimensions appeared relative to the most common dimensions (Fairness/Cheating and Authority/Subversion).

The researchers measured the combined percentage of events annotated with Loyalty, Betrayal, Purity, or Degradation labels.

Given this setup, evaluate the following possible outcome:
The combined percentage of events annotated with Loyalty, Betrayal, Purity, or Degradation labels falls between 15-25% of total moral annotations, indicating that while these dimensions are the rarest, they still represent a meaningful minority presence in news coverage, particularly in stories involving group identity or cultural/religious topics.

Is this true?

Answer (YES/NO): NO